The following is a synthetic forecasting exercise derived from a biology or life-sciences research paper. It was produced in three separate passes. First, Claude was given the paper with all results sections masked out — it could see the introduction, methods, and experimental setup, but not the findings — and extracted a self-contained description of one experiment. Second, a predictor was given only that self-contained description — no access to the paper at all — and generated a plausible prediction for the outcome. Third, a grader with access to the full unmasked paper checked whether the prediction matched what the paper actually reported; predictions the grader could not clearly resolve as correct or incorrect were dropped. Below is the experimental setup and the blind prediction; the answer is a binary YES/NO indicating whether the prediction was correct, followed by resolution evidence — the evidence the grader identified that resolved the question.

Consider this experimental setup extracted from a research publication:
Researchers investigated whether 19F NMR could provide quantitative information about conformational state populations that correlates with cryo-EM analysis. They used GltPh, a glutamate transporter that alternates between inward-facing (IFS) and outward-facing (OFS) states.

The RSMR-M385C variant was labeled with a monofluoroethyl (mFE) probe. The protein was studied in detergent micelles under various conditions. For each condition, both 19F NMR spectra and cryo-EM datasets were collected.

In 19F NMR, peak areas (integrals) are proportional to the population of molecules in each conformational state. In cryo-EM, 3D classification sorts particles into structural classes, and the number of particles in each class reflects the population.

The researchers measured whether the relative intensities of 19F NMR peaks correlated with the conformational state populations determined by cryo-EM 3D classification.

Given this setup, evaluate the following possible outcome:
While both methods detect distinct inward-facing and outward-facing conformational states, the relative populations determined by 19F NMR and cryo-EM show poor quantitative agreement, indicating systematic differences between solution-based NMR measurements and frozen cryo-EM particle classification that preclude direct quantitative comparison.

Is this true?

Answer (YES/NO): NO